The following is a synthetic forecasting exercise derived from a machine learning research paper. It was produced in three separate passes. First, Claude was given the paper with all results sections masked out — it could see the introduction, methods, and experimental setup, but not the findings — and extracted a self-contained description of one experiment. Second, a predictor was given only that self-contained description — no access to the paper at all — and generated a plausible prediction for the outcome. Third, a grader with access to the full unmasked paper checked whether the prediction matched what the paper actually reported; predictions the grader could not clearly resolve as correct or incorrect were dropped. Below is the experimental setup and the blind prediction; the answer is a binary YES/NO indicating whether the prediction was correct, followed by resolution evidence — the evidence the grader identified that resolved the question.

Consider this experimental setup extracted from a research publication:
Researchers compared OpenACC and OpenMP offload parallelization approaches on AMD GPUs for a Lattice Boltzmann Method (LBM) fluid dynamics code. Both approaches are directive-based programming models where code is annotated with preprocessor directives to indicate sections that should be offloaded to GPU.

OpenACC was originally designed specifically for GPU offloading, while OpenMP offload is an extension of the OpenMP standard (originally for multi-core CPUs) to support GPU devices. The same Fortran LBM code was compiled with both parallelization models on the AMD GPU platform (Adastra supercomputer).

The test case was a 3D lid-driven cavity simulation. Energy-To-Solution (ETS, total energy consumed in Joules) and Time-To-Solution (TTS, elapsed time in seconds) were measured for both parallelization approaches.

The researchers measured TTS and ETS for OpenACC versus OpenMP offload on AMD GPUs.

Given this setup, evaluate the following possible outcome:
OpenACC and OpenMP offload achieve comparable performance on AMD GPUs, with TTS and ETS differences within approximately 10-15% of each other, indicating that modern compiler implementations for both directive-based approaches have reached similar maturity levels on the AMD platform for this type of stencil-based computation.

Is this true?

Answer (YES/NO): NO